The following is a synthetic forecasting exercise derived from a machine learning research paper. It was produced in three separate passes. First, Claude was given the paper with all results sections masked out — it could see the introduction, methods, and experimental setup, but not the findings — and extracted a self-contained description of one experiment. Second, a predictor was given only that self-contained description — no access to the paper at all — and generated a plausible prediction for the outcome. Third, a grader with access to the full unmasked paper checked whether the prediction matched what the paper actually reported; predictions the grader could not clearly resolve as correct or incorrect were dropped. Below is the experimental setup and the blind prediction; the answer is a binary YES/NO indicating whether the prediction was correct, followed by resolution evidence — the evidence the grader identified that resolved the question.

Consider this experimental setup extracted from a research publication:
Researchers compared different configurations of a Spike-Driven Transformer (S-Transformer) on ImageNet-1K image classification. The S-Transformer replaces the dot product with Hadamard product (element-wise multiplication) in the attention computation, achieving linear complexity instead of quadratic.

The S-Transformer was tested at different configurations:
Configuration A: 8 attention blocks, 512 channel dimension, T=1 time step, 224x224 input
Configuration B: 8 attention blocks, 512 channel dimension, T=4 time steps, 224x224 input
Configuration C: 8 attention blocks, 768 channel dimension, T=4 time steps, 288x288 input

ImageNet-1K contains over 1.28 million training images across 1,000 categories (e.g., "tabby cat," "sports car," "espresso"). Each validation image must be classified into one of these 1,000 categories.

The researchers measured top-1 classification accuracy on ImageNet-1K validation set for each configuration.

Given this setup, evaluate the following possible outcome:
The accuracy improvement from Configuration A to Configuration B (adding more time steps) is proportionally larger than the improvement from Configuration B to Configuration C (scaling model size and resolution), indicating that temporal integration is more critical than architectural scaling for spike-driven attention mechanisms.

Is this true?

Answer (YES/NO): YES